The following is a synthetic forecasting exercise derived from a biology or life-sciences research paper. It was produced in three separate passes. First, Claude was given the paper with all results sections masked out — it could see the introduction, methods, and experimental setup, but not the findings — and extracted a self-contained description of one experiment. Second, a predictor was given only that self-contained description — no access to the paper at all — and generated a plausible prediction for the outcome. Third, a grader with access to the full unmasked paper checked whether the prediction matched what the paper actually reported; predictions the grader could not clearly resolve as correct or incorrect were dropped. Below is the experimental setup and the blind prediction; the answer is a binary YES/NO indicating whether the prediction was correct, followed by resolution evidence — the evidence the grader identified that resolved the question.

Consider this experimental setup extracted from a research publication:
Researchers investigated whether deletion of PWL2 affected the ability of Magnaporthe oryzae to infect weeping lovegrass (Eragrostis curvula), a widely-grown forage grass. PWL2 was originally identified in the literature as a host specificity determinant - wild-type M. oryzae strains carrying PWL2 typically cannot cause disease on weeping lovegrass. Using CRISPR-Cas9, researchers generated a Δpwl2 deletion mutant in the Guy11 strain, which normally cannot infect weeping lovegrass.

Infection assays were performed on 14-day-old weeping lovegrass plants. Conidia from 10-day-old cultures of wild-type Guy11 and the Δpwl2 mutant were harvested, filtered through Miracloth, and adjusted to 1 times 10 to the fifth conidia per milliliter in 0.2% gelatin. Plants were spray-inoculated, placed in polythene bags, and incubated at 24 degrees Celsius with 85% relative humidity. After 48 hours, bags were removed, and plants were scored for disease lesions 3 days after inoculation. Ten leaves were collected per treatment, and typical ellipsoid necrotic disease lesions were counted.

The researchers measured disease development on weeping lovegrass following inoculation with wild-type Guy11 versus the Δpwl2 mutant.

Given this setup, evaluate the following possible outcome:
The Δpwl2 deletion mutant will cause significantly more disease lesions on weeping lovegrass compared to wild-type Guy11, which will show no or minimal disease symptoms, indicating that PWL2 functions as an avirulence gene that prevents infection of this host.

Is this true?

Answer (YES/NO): YES